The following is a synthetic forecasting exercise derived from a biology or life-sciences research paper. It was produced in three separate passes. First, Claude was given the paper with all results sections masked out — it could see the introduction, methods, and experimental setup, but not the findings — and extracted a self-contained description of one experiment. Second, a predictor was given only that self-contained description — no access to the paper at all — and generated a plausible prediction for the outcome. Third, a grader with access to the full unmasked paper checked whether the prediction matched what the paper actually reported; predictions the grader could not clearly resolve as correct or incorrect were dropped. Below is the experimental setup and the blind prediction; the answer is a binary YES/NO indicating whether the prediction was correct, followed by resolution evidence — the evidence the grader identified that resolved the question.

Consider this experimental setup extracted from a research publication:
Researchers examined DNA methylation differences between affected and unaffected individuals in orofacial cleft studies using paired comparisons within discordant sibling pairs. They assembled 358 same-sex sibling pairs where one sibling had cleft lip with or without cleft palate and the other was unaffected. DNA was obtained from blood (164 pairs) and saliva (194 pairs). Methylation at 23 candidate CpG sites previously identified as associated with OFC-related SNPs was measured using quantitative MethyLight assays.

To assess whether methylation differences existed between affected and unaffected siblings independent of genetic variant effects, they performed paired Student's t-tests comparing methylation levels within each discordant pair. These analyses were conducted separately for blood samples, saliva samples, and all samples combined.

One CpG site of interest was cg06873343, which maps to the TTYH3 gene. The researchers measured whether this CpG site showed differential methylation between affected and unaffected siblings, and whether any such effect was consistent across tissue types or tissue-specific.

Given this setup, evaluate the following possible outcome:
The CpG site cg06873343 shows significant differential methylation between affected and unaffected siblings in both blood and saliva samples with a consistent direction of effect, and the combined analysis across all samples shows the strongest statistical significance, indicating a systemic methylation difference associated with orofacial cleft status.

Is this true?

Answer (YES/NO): YES